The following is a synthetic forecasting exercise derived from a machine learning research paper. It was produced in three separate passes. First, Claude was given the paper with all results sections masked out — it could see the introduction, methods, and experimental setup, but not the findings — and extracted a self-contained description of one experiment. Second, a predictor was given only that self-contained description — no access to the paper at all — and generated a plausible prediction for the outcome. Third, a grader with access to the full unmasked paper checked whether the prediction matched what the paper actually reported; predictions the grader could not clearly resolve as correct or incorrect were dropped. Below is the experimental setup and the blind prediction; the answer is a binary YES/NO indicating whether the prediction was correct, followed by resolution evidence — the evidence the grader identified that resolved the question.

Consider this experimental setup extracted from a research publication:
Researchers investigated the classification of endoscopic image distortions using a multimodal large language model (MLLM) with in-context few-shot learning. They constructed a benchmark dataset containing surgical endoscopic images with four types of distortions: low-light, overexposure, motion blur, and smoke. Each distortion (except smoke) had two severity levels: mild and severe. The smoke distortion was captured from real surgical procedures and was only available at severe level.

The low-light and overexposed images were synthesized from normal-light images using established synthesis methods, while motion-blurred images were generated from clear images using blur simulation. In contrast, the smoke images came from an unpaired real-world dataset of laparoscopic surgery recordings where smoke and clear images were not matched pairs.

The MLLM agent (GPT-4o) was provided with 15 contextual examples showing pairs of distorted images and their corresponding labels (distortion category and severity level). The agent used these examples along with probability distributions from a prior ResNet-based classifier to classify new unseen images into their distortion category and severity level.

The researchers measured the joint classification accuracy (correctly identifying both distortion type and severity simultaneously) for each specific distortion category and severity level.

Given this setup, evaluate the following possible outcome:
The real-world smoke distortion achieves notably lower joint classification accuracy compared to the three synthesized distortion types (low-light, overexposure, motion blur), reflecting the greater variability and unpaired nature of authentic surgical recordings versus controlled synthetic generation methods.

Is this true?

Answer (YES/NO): YES